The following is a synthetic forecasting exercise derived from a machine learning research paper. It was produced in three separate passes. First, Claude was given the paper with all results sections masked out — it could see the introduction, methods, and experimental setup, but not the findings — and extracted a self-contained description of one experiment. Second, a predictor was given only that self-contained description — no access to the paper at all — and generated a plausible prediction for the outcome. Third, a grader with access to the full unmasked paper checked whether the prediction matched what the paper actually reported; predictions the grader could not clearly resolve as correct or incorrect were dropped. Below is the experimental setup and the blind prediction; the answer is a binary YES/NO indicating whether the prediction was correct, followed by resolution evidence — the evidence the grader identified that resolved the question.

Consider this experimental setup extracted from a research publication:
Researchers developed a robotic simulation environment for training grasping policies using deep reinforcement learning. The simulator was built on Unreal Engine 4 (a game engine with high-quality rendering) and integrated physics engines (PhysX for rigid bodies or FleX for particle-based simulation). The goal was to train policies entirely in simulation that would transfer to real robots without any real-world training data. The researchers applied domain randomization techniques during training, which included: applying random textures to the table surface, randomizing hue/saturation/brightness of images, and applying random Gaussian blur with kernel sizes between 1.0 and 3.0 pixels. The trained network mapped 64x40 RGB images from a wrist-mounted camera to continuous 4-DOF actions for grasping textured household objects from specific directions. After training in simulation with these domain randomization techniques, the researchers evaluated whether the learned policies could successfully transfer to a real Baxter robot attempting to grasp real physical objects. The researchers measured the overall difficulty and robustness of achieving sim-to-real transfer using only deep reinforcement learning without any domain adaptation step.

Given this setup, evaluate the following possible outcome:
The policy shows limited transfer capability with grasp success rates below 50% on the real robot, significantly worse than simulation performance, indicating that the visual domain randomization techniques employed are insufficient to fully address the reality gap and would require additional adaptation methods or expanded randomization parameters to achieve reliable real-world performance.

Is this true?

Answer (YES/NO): NO